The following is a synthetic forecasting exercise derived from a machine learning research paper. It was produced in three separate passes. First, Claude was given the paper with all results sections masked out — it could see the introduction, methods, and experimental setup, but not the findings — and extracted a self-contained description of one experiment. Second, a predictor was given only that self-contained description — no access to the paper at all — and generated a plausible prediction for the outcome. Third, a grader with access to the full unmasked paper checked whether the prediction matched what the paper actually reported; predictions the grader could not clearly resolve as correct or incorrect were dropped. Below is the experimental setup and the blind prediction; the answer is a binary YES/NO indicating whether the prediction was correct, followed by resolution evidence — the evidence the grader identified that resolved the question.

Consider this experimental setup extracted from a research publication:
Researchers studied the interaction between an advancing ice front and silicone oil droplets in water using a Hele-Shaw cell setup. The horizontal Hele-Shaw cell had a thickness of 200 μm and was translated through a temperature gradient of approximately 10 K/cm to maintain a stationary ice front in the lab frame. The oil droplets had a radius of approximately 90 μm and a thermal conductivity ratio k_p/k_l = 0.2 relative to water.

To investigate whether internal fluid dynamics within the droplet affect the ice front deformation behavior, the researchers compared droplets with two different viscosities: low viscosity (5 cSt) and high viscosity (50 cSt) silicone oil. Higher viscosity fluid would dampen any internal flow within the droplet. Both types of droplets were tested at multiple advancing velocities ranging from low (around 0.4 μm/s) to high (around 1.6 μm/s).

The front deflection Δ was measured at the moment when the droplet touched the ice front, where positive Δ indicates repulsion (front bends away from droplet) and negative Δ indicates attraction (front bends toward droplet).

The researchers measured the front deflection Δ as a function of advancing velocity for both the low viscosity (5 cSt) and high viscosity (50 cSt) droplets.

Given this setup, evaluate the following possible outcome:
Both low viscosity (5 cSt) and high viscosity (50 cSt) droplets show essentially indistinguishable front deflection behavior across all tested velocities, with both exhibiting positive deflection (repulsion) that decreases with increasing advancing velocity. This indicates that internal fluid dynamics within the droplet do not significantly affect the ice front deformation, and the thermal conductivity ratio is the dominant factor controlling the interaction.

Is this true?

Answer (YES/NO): NO